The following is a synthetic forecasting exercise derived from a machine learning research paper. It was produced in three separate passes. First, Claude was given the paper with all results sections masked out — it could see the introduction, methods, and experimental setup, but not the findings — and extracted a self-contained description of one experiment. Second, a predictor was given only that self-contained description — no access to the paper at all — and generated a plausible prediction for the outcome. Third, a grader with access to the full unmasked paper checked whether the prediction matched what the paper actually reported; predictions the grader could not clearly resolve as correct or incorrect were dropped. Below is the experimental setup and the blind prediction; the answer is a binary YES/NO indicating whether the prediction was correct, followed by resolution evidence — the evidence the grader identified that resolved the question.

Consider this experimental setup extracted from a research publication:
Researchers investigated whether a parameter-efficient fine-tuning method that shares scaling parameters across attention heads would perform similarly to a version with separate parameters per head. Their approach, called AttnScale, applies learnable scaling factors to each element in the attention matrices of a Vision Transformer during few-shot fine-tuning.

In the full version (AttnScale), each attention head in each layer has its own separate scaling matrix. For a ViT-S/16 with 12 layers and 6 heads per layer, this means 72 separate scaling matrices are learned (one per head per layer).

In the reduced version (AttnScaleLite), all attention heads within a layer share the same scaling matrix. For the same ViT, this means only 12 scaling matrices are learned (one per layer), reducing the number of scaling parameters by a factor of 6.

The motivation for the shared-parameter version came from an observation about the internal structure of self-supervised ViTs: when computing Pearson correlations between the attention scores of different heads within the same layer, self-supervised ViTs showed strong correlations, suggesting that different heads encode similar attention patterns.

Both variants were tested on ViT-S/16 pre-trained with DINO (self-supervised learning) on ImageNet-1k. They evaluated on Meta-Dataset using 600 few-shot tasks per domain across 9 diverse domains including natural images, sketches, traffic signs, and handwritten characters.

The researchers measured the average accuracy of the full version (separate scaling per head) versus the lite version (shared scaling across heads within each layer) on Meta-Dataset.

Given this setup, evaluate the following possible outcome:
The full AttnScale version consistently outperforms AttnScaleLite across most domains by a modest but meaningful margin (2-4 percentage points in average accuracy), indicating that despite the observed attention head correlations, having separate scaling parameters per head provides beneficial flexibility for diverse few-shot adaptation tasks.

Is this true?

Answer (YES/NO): NO